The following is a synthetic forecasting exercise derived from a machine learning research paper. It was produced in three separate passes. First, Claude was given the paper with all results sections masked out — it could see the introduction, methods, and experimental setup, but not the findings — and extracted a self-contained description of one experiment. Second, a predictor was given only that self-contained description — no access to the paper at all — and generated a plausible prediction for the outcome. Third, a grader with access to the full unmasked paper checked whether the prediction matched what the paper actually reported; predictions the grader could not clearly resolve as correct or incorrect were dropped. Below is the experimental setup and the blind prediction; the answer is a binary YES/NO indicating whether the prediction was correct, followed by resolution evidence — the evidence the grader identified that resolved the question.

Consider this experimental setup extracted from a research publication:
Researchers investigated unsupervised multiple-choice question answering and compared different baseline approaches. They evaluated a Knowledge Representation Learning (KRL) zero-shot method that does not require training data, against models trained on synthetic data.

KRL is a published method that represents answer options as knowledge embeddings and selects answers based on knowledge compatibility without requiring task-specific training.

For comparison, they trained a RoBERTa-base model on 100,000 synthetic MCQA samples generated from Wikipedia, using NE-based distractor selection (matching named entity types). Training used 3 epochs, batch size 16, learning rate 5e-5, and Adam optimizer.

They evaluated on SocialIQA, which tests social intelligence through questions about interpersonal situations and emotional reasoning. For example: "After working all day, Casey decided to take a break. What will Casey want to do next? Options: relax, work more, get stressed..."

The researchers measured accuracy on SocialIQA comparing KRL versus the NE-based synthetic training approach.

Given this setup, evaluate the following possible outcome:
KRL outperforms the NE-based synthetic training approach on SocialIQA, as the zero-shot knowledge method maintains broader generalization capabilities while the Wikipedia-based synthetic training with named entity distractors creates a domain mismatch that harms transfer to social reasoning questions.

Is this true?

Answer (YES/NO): YES